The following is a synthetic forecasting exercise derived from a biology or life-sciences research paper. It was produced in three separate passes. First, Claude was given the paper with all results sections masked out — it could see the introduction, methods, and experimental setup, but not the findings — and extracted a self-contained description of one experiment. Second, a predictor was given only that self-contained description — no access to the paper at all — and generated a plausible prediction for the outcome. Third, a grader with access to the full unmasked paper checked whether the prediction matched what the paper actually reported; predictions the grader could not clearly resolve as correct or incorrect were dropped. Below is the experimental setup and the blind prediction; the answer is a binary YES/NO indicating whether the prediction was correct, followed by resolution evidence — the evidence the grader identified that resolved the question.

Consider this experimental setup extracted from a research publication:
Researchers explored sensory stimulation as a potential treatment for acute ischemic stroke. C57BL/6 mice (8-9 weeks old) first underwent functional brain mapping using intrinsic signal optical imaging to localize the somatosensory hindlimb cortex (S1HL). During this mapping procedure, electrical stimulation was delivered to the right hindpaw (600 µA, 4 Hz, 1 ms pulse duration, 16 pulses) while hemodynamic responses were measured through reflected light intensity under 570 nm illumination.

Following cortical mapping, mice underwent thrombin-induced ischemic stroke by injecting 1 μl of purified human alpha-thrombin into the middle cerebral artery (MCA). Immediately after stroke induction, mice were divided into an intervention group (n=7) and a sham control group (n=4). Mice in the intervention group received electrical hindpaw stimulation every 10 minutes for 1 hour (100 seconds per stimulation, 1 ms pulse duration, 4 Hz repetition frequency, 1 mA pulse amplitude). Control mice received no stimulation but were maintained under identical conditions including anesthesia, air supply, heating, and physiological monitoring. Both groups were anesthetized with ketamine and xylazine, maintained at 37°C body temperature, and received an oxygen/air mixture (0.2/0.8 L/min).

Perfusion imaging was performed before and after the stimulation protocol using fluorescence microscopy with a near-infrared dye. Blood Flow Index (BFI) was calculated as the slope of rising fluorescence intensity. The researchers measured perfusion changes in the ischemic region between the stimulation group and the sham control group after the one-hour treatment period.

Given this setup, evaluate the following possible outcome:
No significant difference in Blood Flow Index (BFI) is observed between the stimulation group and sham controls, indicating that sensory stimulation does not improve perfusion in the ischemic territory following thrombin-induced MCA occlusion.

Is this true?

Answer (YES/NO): NO